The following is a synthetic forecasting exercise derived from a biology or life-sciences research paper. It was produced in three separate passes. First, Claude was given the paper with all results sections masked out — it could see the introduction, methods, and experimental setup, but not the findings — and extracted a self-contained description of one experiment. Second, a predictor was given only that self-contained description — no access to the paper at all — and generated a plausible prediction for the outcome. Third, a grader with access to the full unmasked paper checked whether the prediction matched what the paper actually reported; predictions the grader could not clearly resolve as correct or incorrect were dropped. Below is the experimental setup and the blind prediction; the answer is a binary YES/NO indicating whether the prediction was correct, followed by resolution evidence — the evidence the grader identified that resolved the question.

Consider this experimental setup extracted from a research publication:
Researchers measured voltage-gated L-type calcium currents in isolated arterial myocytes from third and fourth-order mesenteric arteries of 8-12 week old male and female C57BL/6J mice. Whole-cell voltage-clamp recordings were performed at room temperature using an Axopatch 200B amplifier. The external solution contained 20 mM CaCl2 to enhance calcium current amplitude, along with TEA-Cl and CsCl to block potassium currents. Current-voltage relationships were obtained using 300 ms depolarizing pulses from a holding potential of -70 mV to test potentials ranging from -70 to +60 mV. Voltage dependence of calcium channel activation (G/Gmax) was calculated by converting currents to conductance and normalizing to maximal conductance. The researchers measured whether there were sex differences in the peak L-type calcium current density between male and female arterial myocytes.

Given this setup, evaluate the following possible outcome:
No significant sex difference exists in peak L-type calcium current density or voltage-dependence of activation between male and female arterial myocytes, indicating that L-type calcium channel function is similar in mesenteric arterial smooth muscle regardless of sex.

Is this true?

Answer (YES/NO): NO